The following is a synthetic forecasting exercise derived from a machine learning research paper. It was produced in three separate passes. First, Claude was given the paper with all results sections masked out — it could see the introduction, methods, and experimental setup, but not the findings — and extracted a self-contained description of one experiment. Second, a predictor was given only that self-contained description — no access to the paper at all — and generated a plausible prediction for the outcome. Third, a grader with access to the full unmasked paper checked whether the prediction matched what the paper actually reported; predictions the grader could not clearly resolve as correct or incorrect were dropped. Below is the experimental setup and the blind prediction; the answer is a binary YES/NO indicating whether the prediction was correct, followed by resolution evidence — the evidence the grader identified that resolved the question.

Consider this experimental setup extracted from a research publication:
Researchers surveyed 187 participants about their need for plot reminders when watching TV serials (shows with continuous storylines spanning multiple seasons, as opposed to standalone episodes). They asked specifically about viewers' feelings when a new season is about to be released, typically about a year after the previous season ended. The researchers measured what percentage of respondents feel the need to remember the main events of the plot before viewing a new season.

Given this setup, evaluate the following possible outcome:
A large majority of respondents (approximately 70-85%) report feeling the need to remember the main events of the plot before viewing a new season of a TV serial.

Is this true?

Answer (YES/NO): NO